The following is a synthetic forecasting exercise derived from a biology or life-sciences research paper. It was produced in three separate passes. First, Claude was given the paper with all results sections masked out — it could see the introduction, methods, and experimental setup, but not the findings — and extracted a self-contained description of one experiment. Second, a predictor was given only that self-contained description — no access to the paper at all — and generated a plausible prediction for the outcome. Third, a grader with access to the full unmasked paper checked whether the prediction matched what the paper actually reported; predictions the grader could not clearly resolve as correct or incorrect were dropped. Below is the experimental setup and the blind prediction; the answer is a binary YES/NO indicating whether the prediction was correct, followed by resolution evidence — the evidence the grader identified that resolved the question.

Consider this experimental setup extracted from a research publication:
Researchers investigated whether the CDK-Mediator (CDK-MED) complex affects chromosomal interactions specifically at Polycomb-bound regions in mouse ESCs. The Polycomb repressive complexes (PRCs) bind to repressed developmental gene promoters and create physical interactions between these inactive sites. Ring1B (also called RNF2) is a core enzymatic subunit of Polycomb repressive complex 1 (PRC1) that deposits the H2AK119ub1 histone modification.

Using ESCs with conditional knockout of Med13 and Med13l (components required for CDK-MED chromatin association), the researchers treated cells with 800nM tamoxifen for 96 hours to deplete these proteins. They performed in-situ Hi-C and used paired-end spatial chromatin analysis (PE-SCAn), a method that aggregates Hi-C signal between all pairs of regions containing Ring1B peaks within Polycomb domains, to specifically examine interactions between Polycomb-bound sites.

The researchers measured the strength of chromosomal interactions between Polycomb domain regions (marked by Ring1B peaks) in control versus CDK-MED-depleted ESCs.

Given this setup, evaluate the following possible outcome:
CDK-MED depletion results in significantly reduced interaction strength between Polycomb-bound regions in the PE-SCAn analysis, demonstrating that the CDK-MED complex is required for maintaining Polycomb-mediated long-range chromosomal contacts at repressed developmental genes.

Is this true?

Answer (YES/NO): YES